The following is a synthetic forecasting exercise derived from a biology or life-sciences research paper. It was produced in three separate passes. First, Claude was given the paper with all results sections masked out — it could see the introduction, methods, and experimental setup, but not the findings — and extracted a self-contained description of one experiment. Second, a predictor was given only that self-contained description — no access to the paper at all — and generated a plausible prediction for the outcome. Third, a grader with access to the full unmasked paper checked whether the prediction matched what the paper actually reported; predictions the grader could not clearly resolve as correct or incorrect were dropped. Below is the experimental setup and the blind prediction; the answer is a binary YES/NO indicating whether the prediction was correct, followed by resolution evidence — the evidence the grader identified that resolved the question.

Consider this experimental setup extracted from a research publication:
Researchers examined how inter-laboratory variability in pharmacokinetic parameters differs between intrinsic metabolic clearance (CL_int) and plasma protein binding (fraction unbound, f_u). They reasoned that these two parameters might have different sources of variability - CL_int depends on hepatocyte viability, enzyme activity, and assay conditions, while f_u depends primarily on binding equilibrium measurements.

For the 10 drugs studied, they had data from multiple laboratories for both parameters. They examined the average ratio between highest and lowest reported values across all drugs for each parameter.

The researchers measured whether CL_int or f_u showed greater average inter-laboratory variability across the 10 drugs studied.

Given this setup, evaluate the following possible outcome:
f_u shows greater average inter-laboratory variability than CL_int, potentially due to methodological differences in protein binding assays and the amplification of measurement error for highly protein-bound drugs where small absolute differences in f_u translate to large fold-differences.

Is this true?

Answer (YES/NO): NO